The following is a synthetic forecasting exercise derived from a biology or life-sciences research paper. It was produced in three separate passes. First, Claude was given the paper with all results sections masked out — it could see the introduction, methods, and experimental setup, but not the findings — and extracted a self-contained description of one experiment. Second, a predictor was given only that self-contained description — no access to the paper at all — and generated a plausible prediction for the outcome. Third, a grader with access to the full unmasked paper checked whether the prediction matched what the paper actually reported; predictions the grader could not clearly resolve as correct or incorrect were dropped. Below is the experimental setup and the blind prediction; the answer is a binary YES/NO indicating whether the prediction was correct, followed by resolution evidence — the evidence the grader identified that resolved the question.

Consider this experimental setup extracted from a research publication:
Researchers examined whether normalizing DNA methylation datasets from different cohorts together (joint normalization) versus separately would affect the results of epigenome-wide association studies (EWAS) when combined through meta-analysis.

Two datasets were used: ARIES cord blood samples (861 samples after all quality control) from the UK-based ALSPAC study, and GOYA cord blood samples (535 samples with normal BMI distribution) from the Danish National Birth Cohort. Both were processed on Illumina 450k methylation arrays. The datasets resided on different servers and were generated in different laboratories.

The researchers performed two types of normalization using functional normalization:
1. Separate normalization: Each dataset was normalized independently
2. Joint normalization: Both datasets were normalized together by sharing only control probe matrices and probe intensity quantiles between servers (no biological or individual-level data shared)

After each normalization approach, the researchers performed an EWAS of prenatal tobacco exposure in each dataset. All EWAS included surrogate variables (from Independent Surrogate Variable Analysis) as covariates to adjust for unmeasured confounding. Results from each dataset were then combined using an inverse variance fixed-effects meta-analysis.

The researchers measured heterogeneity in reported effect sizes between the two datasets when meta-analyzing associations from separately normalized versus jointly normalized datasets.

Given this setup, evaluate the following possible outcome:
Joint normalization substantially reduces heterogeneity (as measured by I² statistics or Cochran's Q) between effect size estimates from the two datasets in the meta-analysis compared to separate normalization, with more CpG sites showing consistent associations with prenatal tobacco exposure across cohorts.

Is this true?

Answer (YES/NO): NO